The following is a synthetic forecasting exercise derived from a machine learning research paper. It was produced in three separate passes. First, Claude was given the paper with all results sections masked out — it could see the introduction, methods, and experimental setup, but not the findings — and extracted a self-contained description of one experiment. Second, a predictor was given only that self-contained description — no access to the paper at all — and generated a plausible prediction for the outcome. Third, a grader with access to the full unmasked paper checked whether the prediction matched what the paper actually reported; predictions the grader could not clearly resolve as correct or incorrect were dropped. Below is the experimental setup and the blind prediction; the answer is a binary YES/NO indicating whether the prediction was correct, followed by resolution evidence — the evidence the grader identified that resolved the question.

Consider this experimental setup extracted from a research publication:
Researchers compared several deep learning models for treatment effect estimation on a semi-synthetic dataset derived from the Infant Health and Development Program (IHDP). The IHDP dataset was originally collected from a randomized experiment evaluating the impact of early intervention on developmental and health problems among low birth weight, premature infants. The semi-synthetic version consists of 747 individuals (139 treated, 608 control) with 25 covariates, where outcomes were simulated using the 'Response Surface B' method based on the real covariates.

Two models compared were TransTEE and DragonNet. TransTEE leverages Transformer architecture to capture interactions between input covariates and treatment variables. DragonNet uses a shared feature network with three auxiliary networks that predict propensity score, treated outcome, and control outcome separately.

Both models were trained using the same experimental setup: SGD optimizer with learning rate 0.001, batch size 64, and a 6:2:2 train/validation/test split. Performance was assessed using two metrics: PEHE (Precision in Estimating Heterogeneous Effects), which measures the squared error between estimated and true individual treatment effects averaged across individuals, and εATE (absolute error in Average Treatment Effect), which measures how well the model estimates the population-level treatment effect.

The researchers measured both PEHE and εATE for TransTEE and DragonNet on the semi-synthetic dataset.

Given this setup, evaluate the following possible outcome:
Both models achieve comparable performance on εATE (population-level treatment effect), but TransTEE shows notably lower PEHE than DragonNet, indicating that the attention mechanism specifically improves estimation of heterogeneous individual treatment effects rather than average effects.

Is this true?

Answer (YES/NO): NO